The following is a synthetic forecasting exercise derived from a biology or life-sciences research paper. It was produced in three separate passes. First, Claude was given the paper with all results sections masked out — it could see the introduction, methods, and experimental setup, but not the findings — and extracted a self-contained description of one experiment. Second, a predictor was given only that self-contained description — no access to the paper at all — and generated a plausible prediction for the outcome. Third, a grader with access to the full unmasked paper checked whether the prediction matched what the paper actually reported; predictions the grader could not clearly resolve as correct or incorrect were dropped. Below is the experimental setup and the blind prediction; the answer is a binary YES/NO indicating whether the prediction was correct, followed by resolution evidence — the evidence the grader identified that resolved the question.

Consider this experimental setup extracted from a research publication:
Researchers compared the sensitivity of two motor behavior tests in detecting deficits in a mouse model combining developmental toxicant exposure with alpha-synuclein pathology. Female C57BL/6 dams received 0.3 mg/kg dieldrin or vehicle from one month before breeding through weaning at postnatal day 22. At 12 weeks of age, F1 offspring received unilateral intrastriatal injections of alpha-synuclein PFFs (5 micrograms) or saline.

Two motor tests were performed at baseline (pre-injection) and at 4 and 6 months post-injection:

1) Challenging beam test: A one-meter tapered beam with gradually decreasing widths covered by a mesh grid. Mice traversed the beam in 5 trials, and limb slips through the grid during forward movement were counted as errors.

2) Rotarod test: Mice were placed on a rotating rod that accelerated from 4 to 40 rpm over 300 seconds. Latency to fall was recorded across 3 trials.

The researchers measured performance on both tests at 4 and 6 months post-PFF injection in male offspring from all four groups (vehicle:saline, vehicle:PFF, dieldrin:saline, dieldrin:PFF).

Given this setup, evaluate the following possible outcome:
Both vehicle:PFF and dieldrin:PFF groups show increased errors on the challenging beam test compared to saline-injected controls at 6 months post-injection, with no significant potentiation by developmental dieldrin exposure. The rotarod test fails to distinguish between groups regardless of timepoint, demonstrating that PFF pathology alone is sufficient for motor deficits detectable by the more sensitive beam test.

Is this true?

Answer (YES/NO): NO